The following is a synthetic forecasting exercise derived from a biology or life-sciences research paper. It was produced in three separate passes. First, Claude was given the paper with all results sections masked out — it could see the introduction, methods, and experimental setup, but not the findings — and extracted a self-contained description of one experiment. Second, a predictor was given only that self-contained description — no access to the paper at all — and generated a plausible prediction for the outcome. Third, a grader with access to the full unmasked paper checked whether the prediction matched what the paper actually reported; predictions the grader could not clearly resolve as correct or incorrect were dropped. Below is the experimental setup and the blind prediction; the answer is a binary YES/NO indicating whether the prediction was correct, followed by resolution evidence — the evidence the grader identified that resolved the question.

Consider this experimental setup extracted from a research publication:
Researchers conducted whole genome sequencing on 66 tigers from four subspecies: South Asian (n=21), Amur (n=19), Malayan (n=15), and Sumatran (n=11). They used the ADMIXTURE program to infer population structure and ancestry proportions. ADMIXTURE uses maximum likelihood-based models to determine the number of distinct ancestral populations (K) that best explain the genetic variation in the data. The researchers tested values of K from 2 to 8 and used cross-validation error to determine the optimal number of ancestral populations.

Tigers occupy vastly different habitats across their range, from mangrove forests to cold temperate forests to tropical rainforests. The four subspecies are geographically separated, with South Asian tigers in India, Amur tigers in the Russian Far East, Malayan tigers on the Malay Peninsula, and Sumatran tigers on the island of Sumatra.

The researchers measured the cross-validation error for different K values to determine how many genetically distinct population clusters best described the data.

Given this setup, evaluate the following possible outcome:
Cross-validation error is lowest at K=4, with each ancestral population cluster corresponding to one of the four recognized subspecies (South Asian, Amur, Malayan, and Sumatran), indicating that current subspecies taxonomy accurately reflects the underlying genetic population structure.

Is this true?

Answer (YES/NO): YES